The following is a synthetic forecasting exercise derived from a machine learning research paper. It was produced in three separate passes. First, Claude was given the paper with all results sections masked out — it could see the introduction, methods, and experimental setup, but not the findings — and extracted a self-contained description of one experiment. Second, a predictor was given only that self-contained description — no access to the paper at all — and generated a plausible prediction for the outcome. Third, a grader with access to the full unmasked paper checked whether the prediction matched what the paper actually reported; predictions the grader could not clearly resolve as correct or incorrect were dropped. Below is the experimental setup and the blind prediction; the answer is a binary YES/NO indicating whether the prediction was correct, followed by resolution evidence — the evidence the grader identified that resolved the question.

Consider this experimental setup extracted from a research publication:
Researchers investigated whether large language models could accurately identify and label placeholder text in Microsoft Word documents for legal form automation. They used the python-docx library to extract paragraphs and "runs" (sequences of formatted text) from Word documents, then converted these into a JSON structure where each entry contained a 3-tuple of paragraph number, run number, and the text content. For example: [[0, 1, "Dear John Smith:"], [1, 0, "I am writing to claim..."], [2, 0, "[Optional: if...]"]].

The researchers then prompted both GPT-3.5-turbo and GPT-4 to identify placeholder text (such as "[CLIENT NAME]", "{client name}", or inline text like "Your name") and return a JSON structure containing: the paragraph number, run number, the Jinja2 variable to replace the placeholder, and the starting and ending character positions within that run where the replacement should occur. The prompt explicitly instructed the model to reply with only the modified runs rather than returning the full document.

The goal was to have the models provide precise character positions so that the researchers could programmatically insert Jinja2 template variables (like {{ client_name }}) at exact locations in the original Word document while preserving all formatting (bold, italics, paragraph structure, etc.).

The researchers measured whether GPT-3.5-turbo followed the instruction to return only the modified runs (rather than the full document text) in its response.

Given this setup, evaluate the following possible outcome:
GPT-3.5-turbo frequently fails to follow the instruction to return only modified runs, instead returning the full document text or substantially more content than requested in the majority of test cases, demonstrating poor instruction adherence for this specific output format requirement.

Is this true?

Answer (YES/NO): YES